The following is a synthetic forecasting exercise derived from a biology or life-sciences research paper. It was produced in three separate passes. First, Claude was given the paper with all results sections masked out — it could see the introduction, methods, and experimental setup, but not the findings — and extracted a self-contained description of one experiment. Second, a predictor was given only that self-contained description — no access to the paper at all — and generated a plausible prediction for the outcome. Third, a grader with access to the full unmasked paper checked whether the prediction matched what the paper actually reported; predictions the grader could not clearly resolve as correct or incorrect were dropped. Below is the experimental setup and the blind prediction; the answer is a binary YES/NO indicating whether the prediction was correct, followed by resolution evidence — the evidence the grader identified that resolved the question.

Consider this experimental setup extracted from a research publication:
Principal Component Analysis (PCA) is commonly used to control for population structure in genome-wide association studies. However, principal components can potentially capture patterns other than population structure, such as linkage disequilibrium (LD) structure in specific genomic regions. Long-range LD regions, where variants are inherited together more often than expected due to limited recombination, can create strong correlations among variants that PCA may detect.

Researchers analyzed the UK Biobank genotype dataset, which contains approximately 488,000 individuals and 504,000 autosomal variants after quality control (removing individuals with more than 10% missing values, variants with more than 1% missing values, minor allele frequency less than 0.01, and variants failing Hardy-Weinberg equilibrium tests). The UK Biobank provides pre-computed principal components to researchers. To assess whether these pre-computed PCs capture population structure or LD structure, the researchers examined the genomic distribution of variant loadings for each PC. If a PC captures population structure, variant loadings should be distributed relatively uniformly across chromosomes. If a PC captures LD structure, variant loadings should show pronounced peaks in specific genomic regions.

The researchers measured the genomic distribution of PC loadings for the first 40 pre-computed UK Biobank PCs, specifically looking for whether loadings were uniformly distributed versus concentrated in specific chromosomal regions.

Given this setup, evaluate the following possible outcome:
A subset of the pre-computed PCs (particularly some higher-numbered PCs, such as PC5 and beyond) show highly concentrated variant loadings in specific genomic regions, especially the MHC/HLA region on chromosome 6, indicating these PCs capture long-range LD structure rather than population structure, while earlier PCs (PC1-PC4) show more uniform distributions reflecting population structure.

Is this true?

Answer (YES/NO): NO